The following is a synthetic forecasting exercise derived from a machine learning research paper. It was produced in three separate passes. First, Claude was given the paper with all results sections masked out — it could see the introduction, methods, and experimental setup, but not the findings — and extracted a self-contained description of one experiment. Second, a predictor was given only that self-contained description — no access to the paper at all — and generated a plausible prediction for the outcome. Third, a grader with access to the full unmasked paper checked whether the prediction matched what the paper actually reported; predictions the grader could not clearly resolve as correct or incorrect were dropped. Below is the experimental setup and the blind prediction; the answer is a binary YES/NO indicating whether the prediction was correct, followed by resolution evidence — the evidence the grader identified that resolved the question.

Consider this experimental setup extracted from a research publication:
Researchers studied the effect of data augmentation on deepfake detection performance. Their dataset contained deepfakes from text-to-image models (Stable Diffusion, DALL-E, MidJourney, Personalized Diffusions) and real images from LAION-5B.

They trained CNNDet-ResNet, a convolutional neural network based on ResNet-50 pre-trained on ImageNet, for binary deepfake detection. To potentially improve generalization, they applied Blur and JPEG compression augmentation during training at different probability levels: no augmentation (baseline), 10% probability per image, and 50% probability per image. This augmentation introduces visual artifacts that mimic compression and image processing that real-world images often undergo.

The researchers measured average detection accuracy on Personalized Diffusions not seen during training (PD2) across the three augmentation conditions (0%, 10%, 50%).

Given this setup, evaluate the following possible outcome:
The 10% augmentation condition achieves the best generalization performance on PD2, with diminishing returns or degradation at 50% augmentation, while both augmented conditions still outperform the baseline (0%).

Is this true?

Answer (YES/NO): NO